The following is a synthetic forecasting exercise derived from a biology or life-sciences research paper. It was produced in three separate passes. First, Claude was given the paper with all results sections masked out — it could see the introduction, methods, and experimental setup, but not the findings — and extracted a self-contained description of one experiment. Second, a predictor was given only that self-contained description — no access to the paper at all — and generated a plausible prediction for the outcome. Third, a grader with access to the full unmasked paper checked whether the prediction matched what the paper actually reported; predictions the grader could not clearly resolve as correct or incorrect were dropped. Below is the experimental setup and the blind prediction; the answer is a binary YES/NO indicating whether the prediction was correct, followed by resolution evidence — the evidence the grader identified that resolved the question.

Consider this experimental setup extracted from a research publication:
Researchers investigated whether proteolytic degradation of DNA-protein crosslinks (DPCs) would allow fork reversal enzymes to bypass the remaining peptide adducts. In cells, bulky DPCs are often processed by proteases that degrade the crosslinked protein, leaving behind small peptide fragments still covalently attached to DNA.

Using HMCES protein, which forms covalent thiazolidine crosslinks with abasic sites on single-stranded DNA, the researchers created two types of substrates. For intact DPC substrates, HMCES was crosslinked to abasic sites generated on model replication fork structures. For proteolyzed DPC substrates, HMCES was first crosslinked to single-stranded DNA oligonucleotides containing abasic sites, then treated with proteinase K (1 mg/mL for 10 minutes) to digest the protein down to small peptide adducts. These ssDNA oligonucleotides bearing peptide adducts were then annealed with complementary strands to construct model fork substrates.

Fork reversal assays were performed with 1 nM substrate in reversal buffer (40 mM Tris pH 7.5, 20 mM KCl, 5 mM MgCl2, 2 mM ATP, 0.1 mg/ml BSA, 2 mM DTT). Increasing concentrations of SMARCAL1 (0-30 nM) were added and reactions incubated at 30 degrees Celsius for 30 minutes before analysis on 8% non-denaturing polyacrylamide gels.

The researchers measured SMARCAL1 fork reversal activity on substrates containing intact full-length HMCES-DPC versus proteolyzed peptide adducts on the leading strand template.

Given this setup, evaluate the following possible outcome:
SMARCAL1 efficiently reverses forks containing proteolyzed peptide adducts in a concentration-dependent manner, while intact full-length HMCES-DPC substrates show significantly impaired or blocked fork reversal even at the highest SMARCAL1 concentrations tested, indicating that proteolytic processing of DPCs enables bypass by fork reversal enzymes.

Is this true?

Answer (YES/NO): YES